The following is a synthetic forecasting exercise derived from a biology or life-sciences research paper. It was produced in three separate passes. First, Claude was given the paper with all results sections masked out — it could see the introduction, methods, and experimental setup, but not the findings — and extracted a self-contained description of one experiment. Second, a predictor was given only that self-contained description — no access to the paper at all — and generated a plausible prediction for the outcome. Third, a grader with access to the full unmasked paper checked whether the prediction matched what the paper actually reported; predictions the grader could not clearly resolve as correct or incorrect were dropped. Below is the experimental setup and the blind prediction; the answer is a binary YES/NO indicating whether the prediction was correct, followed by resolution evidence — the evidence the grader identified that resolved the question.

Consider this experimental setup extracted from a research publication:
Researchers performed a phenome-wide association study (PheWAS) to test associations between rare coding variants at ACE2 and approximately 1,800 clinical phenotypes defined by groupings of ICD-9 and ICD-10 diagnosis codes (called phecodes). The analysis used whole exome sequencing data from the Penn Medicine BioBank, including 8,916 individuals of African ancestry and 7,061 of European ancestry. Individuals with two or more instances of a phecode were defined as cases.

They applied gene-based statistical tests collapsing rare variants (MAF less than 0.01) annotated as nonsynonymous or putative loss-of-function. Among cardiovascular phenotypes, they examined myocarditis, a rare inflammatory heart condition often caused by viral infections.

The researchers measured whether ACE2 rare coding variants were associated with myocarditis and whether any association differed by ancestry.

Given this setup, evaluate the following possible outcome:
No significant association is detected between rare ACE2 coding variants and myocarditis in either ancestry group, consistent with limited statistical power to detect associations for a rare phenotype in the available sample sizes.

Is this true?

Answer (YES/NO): NO